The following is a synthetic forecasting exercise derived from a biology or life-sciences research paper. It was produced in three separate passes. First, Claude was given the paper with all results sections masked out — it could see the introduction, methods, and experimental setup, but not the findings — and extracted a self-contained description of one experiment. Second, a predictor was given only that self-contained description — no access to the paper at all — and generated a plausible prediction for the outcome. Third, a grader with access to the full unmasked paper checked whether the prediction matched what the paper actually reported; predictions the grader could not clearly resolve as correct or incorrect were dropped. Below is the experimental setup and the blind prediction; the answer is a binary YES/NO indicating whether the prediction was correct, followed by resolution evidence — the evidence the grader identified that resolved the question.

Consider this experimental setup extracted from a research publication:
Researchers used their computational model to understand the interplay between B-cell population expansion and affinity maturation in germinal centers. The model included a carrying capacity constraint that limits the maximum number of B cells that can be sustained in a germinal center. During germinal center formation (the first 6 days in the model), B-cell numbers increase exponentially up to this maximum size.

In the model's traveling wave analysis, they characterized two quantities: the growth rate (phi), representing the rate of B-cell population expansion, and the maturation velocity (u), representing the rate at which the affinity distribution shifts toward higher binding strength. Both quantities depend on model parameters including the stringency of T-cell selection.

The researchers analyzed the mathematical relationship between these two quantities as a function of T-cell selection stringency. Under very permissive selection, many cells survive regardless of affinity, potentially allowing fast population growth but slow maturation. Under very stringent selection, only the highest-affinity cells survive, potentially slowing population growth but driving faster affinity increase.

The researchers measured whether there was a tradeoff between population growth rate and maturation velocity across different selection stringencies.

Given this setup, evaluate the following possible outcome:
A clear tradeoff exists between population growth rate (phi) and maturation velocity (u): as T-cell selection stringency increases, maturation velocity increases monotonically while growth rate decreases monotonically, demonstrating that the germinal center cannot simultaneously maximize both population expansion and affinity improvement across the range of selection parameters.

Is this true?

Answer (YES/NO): YES